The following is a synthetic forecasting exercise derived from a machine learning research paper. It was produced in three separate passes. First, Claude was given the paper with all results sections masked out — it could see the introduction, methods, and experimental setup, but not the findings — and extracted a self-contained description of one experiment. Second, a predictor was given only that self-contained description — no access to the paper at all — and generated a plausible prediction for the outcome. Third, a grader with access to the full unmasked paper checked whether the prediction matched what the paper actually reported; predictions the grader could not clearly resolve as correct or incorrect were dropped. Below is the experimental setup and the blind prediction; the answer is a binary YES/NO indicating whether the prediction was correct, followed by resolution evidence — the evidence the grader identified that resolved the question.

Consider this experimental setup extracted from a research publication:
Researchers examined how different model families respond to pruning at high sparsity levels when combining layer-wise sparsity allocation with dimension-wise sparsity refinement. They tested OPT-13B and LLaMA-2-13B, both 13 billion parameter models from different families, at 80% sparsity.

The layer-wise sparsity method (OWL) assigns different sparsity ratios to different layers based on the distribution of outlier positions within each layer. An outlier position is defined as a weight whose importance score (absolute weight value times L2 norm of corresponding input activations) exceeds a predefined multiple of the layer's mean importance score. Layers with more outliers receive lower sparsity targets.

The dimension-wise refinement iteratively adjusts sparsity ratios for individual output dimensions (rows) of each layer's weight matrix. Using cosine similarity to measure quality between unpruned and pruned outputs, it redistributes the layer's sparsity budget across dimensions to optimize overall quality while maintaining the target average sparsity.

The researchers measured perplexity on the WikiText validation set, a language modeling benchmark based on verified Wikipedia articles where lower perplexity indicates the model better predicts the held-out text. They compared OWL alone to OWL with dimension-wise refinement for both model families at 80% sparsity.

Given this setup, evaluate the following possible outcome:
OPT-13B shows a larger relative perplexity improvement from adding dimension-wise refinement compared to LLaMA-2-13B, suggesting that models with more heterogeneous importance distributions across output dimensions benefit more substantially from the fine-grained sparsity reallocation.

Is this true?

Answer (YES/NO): NO